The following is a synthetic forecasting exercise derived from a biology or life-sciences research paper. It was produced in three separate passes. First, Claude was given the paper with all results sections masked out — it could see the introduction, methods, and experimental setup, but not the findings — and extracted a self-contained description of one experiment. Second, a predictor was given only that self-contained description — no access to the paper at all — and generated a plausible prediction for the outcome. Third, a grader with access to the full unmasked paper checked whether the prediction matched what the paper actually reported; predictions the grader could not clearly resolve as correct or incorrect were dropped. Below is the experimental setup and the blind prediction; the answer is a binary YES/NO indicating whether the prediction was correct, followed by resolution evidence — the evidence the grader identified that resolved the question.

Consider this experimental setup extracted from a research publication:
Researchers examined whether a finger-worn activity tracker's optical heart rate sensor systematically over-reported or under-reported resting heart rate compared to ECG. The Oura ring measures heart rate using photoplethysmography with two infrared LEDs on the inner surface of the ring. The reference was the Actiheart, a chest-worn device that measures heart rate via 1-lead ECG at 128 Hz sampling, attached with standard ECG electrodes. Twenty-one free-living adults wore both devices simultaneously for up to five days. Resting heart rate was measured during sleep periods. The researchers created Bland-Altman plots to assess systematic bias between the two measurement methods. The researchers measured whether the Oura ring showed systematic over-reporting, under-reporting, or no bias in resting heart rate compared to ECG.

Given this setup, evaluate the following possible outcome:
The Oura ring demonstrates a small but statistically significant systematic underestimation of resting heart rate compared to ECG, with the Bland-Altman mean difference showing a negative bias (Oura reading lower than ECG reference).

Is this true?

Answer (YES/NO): NO